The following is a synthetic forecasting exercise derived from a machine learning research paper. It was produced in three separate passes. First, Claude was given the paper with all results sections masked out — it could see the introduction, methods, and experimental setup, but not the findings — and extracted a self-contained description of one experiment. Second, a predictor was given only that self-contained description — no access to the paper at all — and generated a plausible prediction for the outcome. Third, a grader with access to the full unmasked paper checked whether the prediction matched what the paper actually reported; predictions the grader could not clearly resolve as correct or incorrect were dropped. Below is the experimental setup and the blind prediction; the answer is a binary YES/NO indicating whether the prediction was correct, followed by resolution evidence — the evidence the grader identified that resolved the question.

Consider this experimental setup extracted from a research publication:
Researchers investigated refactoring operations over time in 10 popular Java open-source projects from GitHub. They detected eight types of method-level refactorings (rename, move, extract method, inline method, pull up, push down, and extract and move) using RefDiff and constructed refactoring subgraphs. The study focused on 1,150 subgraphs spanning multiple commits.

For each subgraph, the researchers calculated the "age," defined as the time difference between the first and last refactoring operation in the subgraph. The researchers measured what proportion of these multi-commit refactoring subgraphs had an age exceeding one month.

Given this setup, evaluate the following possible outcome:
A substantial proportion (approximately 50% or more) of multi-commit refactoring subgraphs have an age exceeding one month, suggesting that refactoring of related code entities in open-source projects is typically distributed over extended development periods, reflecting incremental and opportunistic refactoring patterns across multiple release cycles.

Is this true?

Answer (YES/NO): YES